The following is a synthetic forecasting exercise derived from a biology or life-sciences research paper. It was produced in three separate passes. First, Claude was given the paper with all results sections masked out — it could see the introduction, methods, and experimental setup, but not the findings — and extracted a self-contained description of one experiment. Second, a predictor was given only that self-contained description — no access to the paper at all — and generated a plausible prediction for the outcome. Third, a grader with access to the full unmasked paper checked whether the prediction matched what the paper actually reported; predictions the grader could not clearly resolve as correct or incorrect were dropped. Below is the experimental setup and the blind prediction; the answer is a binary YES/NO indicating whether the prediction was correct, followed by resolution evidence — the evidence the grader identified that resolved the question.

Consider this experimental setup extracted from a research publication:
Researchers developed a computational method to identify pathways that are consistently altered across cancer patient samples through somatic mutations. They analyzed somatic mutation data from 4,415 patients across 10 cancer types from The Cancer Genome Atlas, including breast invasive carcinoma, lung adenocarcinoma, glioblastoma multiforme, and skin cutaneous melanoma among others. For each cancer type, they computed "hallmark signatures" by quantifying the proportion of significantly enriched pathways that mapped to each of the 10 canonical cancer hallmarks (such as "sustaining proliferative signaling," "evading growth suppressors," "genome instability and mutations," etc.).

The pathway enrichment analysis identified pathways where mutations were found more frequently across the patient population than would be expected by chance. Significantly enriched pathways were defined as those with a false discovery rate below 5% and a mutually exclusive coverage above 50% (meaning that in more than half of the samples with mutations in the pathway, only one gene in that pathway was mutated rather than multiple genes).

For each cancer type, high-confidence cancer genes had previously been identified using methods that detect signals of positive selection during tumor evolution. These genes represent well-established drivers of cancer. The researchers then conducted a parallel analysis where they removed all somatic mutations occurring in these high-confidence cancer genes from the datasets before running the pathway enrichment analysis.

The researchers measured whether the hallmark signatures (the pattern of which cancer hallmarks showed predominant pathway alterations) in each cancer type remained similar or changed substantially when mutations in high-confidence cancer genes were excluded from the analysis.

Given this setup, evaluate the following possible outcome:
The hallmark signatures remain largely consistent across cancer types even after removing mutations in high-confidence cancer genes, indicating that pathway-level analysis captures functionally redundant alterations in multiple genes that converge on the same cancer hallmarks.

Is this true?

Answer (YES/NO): YES